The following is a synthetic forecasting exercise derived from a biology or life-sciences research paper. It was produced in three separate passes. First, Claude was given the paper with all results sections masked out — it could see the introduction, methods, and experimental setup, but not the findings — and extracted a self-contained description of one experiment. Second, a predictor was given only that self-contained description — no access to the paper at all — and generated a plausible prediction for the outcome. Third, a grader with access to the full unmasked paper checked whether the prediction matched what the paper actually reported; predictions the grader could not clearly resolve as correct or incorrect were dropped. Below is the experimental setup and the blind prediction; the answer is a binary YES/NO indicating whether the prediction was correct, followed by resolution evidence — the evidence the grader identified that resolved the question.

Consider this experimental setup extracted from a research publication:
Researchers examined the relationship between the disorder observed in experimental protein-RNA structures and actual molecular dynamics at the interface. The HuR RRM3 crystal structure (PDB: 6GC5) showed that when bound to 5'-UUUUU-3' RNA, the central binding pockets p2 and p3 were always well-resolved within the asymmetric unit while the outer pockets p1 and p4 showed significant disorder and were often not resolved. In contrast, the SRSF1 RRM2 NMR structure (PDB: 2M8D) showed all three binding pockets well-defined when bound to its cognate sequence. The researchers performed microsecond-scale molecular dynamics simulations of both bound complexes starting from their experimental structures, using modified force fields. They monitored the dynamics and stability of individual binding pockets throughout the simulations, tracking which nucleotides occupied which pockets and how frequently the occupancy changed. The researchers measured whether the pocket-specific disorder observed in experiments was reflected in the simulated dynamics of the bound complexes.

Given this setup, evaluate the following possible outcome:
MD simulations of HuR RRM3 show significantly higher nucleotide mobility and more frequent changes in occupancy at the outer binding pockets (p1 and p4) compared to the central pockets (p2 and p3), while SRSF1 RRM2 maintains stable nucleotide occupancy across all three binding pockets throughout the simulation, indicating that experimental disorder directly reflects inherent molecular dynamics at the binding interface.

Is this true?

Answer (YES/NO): YES